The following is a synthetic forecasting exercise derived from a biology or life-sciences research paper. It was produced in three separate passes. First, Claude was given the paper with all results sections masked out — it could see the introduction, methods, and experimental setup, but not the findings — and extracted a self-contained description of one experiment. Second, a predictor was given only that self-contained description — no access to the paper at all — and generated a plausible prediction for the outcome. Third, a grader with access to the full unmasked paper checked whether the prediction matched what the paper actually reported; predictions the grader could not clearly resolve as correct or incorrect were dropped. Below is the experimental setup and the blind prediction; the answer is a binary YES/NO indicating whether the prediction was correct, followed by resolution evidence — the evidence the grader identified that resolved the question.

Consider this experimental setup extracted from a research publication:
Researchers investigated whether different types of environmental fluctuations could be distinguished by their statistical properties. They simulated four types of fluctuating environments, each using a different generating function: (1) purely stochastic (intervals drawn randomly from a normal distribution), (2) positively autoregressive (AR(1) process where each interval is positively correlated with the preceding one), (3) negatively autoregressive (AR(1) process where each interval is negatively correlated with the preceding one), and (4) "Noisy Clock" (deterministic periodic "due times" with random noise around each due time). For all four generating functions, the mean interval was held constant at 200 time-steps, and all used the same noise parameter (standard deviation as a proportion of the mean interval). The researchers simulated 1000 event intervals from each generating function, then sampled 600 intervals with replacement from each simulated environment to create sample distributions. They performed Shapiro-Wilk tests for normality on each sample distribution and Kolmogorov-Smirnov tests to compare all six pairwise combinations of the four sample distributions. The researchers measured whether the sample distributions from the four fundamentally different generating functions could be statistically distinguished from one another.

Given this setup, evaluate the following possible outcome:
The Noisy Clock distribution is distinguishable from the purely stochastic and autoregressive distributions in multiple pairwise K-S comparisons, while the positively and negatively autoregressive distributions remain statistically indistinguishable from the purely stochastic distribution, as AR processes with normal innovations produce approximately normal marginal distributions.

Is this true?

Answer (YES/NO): NO